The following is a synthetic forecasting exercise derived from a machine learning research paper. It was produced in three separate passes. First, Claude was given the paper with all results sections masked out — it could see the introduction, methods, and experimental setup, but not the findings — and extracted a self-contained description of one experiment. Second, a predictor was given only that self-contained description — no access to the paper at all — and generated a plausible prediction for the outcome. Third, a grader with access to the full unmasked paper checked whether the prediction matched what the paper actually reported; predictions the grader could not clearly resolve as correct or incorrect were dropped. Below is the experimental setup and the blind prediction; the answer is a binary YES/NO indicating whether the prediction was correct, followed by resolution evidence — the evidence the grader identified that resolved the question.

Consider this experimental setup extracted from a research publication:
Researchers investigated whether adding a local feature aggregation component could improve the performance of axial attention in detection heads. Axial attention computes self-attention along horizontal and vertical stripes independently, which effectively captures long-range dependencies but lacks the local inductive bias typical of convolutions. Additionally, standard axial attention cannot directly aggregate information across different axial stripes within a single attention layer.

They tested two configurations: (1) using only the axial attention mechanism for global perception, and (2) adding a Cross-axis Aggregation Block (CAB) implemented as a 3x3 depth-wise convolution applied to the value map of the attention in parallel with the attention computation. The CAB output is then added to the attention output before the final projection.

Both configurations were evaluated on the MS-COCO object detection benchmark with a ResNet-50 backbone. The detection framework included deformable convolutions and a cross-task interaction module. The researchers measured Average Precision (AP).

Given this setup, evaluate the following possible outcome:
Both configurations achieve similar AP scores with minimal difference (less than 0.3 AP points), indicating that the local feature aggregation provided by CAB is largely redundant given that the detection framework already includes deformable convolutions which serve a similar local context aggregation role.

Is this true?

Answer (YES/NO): YES